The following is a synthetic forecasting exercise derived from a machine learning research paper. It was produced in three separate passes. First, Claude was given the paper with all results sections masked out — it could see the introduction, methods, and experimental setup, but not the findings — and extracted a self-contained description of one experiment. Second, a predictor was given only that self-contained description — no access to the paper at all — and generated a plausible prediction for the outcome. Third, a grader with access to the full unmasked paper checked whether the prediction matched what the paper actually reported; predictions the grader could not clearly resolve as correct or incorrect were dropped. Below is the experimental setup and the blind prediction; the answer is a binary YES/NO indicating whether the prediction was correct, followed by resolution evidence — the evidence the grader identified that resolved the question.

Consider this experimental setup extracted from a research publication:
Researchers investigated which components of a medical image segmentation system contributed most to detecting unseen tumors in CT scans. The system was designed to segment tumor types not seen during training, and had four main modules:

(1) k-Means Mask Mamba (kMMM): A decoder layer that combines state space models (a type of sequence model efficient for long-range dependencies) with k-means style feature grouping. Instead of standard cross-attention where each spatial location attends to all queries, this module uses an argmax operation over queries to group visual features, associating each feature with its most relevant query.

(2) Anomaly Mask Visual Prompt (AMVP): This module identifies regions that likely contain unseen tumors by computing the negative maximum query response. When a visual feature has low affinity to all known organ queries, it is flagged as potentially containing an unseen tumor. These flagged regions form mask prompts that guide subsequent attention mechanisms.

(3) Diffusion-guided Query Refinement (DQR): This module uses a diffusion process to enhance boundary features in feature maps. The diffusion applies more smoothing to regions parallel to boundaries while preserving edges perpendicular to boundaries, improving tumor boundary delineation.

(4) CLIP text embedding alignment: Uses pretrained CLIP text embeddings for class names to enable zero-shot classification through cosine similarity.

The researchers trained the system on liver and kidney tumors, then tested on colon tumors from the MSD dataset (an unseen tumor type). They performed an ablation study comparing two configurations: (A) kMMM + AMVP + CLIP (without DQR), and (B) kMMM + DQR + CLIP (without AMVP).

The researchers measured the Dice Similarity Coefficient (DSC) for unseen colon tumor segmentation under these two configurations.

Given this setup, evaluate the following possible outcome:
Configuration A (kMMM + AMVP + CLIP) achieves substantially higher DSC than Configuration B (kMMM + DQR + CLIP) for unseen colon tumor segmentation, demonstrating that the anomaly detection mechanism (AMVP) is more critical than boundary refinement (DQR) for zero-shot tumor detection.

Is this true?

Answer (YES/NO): NO